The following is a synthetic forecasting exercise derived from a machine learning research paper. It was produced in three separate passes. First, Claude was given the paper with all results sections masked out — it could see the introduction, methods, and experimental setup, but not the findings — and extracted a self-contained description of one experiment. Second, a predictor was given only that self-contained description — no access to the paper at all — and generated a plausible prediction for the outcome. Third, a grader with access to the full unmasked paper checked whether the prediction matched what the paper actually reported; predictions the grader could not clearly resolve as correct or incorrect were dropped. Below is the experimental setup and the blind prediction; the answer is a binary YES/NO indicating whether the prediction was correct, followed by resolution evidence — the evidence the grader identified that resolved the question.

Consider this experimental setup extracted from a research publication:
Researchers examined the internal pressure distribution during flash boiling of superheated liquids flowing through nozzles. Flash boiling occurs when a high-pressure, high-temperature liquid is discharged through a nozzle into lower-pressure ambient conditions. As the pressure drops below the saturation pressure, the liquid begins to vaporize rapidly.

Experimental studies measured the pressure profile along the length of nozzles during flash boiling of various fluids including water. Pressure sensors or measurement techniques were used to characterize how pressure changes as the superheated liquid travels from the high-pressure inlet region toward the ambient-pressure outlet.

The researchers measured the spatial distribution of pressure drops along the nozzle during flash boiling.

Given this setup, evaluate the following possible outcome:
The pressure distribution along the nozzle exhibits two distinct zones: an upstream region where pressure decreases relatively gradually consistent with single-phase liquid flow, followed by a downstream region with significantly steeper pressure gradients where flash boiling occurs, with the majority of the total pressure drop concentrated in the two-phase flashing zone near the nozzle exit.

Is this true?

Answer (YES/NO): NO